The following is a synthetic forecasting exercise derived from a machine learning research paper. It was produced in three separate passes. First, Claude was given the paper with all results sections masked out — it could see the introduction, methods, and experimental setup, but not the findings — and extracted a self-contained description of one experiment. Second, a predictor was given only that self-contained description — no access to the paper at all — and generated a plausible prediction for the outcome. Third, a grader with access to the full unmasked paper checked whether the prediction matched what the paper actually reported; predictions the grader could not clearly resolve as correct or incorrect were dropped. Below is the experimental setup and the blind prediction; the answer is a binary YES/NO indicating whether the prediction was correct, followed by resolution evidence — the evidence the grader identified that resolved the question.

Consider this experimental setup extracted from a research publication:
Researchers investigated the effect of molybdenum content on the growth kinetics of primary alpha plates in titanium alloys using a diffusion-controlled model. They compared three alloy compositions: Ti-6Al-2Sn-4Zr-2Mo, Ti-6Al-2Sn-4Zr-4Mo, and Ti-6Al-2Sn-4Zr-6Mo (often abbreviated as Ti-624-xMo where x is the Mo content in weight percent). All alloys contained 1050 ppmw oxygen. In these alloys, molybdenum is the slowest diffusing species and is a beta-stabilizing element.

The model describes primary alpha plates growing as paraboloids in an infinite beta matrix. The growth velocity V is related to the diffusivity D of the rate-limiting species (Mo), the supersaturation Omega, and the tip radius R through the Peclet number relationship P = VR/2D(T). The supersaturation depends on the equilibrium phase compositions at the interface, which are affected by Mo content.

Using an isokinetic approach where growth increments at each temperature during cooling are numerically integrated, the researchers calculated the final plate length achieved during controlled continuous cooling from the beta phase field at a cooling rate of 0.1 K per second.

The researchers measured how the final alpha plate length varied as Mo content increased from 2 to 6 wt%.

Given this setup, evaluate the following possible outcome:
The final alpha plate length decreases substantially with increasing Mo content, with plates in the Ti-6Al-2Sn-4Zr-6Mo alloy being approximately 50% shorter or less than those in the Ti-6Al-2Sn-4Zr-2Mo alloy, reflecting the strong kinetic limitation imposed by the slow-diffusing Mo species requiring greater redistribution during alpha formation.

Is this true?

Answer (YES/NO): YES